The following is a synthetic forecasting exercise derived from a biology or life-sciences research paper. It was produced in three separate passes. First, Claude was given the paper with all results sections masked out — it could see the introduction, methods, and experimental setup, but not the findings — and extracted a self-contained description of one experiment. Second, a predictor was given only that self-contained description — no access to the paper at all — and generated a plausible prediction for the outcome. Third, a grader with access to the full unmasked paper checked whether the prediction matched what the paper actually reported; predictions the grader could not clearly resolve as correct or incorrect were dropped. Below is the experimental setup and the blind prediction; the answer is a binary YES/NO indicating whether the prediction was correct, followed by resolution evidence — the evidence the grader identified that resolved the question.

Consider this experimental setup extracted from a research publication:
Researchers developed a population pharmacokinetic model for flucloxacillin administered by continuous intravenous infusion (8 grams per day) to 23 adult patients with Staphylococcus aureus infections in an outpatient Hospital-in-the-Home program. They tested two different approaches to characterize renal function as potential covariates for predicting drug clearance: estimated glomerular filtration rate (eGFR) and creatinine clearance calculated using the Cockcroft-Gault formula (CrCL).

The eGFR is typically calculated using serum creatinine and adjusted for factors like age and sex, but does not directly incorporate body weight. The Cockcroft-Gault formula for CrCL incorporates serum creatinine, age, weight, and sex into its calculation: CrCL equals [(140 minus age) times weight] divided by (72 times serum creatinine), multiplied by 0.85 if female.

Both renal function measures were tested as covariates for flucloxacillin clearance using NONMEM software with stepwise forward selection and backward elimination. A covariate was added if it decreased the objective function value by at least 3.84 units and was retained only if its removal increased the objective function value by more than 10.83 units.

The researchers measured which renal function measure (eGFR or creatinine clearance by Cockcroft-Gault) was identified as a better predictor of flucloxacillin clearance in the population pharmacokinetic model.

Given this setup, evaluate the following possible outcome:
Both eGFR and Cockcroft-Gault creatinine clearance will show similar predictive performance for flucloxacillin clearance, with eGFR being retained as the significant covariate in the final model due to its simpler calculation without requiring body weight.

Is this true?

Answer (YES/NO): NO